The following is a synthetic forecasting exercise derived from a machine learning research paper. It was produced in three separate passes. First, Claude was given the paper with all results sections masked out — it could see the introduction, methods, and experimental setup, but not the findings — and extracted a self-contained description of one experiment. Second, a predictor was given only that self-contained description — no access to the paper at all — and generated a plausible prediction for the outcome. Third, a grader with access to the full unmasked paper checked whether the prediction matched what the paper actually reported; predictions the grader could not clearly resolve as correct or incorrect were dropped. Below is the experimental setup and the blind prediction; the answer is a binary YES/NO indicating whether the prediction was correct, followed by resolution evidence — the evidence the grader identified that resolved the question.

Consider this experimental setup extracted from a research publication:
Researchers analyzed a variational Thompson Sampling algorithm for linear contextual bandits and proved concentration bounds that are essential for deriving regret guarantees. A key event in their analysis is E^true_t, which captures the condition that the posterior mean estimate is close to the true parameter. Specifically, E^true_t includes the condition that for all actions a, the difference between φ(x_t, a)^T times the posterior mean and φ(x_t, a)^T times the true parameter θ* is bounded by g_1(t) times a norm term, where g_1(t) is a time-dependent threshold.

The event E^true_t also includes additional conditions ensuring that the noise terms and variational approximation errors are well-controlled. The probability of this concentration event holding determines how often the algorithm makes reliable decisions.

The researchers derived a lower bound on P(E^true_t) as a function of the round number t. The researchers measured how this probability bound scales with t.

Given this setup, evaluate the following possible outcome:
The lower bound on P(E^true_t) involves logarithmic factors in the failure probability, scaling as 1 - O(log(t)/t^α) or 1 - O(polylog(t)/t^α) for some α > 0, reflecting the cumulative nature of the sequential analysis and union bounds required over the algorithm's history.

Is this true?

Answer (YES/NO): NO